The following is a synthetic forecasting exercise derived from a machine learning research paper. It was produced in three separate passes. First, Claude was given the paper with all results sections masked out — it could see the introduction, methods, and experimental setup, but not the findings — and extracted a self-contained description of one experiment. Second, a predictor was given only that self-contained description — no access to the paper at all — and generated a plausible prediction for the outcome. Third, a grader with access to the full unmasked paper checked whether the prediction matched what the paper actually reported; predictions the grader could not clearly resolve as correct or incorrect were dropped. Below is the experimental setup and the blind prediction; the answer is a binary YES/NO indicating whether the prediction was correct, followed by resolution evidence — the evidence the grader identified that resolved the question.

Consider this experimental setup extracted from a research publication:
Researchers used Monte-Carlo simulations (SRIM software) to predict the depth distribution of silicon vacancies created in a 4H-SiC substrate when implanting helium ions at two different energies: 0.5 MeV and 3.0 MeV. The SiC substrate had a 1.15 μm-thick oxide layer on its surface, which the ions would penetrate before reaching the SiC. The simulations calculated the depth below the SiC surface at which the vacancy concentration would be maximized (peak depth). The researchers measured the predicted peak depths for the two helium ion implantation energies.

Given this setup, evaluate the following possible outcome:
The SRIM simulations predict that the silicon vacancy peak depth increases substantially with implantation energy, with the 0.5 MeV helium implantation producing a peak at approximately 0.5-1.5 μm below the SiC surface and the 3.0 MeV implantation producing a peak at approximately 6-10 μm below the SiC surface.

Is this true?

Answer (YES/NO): NO